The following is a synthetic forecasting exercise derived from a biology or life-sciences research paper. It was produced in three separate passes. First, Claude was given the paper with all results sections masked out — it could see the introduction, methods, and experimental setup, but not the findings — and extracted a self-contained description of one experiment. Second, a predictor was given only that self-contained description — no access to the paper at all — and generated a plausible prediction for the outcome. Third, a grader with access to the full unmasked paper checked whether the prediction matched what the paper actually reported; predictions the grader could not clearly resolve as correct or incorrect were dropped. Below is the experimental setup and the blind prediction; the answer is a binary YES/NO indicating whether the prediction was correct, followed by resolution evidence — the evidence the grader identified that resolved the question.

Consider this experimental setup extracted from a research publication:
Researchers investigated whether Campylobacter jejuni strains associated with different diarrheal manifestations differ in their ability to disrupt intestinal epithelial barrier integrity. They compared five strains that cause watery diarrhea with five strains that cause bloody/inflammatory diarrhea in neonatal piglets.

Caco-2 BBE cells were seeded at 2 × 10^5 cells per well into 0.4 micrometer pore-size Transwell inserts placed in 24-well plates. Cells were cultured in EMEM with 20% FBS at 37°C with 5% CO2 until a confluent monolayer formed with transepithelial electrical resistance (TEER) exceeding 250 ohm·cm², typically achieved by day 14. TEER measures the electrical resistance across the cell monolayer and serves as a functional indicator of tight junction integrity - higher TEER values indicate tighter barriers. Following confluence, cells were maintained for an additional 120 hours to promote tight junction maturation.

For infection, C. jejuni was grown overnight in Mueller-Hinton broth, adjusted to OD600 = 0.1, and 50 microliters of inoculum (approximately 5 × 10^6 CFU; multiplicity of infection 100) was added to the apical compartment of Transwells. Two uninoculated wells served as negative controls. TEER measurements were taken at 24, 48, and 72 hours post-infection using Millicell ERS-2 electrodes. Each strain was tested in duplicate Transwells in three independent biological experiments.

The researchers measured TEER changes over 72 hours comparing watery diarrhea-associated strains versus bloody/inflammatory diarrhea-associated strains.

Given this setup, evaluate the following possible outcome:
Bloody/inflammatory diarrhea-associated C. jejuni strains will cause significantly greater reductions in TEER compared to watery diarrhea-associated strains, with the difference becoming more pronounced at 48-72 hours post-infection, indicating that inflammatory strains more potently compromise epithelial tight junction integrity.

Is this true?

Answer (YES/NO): YES